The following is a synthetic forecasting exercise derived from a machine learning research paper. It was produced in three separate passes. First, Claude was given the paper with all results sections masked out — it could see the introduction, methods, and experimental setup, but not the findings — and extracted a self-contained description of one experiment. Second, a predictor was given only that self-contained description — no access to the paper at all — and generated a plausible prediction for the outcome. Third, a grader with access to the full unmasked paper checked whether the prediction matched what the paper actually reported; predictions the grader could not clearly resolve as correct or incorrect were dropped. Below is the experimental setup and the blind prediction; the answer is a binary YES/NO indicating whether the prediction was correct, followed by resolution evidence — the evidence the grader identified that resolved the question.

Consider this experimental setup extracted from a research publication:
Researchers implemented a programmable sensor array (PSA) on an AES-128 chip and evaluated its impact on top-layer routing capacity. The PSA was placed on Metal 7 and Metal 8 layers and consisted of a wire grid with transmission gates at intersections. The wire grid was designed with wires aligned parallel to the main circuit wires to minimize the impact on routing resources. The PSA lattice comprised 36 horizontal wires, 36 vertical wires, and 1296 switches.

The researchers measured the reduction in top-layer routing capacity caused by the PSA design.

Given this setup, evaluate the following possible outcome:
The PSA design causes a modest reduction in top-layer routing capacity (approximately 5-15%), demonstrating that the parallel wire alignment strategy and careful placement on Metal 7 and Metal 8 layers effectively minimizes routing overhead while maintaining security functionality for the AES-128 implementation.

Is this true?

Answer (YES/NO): YES